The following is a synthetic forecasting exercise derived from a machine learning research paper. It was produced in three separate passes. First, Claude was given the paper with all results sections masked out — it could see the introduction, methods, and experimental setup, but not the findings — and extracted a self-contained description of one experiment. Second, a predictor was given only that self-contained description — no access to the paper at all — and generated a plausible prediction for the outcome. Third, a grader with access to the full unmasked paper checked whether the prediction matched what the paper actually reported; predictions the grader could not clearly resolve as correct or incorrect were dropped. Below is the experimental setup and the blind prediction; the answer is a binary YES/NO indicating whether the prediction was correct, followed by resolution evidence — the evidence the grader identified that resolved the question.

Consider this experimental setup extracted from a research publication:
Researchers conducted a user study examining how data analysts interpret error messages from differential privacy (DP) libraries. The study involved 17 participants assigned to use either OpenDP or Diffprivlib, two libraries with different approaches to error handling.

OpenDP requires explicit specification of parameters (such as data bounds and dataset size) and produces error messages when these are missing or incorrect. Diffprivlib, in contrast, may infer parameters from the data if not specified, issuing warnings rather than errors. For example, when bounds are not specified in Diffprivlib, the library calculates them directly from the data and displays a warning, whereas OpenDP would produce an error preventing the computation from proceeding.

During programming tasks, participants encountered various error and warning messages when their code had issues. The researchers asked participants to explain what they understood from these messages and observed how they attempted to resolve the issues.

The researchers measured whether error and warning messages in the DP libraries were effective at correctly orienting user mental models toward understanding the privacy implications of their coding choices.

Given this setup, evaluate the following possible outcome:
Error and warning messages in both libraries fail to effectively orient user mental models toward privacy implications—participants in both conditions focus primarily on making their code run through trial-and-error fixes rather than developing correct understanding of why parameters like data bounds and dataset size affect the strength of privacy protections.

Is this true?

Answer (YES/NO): YES